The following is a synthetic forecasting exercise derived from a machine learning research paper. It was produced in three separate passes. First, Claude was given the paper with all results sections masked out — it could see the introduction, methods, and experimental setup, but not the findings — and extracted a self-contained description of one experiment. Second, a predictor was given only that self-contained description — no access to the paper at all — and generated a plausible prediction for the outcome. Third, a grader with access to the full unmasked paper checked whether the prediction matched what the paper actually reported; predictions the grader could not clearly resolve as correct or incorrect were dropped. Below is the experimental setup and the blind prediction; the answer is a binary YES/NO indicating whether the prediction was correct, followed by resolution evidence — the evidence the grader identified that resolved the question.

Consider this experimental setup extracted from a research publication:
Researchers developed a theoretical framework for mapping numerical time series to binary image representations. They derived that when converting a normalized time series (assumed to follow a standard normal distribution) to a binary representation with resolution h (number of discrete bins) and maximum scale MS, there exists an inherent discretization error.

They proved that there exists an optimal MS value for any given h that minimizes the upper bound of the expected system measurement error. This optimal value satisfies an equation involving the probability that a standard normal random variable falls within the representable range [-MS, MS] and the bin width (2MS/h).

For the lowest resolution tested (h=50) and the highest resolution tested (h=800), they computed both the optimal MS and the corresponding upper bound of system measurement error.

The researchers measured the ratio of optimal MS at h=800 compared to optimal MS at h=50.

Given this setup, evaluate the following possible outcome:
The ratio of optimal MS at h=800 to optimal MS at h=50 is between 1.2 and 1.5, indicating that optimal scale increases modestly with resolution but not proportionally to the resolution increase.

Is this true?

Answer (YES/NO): YES